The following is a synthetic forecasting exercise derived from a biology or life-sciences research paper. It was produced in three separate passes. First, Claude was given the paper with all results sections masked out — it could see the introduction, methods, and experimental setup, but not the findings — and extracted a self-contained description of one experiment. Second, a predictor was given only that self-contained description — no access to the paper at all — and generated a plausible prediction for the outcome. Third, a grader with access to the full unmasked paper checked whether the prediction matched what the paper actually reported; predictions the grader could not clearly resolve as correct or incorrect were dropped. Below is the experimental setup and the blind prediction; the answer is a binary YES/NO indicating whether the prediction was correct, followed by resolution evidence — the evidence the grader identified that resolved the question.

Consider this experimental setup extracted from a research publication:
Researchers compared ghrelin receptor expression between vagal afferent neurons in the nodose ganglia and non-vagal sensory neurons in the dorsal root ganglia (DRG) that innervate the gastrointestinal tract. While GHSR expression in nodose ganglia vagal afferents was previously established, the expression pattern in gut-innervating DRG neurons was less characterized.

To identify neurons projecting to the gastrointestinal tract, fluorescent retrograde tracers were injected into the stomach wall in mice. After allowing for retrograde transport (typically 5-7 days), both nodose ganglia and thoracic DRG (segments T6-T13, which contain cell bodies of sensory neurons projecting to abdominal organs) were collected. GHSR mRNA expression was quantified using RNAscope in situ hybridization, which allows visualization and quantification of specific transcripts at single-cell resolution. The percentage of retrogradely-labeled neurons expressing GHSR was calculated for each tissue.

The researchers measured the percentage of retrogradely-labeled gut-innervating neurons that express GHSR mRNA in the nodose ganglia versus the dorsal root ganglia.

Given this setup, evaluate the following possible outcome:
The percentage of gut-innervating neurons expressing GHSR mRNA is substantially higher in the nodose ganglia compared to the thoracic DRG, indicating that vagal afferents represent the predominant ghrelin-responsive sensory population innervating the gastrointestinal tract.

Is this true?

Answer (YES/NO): NO